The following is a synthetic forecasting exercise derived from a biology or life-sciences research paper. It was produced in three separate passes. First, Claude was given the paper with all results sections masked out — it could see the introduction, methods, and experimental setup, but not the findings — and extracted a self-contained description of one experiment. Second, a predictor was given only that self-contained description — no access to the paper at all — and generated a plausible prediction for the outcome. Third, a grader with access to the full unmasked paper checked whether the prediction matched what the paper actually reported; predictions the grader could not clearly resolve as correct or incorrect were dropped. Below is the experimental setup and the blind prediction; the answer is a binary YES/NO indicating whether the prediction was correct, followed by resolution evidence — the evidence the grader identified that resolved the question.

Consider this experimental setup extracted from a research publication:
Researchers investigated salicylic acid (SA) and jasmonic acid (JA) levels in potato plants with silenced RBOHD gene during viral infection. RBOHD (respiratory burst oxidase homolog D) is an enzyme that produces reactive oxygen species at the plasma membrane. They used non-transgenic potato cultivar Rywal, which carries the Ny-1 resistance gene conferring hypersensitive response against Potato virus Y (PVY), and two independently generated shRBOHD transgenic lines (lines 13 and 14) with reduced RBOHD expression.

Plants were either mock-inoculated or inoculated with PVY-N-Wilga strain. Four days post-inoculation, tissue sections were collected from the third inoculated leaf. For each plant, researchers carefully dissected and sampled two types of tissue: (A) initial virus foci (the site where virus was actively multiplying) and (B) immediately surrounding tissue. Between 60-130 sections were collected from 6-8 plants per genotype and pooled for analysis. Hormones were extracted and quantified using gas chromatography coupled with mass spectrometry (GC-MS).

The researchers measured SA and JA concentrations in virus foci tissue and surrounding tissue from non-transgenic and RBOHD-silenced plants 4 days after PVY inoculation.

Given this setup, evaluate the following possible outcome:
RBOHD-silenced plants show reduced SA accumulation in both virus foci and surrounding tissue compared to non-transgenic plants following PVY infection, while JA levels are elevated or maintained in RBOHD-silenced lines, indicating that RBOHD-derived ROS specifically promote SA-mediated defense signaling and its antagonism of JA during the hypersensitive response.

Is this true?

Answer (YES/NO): NO